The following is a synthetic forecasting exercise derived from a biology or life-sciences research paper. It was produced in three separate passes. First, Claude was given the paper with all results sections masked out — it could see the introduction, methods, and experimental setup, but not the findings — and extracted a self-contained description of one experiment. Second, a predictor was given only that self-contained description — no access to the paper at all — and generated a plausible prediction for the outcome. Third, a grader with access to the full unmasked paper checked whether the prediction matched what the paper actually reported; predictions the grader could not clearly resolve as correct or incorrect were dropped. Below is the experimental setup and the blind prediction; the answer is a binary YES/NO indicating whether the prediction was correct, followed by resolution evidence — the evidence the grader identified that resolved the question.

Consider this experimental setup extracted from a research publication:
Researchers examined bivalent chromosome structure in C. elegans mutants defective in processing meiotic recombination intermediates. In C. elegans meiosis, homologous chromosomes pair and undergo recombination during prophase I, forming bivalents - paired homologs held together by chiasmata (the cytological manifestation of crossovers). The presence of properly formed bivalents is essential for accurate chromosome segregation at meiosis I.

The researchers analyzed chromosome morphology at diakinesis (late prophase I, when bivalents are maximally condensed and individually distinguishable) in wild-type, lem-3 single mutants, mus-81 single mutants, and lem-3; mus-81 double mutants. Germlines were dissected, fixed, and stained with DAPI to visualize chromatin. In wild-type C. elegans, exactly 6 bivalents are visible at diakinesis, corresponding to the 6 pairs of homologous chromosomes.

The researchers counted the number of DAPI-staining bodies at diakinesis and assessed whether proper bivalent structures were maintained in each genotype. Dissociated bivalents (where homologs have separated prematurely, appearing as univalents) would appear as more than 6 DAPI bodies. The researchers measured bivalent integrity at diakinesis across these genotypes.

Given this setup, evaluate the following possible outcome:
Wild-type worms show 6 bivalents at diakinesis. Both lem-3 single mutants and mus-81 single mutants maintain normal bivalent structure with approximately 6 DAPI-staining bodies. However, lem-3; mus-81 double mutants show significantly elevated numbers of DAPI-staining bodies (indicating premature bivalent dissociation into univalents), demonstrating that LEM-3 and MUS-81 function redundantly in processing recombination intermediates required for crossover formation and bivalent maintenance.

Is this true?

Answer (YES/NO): NO